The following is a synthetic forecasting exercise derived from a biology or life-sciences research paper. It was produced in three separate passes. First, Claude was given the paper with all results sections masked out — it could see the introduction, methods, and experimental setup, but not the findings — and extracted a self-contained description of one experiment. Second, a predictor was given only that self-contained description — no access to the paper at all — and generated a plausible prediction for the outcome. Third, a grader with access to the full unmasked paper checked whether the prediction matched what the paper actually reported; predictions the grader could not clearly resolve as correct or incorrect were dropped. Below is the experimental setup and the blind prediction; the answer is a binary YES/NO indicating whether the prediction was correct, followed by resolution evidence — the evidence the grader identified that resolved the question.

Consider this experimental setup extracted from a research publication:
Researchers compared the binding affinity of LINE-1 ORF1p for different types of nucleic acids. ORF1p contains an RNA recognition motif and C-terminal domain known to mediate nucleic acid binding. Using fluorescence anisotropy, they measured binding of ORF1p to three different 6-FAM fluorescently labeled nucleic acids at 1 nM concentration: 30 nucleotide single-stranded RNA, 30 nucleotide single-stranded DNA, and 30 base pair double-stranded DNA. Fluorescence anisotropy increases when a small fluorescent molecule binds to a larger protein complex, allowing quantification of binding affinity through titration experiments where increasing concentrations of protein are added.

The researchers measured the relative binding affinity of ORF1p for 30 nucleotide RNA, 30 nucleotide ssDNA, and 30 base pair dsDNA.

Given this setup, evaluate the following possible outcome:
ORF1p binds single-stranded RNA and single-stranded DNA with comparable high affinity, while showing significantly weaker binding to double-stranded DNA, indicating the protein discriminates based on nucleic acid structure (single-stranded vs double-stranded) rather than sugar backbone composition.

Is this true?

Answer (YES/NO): NO